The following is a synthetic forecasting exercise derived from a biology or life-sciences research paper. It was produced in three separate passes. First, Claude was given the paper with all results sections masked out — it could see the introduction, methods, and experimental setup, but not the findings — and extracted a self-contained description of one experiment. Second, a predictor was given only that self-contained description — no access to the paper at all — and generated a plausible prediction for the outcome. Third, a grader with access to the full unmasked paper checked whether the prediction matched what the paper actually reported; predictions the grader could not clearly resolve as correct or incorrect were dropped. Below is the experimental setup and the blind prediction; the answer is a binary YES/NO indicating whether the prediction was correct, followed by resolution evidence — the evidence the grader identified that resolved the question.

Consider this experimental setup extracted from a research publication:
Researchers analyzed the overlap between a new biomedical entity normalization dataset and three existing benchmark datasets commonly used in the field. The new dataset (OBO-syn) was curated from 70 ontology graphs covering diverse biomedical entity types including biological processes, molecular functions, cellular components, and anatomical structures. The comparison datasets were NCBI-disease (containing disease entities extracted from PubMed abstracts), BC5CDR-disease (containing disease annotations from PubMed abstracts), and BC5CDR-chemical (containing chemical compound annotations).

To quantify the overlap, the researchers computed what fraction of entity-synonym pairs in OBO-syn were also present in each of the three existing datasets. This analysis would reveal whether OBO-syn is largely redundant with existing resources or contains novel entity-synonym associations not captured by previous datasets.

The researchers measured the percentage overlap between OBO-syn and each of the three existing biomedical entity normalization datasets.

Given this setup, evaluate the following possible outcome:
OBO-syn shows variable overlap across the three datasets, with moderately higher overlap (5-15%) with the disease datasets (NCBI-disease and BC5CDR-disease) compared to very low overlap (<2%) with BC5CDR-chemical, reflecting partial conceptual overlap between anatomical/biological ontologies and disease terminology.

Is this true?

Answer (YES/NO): NO